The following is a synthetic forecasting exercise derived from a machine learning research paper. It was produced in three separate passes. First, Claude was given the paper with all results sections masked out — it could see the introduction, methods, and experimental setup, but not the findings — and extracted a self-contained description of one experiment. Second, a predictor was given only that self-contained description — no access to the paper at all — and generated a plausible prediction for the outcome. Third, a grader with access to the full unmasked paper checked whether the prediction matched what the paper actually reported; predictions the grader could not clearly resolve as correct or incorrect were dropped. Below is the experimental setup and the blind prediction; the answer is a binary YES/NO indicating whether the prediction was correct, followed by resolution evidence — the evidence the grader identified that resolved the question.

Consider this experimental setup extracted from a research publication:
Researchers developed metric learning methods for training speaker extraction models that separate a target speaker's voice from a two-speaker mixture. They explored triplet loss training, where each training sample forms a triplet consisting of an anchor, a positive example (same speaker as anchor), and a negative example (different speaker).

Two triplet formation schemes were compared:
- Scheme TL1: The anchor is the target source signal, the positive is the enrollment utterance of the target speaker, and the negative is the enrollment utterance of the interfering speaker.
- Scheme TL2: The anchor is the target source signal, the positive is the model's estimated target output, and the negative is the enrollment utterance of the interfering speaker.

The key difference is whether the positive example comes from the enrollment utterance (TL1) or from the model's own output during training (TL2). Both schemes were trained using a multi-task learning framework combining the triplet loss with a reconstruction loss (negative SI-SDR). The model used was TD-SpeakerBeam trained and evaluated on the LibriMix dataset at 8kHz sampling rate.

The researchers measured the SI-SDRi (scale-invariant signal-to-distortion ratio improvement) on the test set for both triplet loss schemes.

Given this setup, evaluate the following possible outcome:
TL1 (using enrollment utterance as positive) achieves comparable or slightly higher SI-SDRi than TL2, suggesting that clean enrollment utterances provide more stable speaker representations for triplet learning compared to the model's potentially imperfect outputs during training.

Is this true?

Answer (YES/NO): NO